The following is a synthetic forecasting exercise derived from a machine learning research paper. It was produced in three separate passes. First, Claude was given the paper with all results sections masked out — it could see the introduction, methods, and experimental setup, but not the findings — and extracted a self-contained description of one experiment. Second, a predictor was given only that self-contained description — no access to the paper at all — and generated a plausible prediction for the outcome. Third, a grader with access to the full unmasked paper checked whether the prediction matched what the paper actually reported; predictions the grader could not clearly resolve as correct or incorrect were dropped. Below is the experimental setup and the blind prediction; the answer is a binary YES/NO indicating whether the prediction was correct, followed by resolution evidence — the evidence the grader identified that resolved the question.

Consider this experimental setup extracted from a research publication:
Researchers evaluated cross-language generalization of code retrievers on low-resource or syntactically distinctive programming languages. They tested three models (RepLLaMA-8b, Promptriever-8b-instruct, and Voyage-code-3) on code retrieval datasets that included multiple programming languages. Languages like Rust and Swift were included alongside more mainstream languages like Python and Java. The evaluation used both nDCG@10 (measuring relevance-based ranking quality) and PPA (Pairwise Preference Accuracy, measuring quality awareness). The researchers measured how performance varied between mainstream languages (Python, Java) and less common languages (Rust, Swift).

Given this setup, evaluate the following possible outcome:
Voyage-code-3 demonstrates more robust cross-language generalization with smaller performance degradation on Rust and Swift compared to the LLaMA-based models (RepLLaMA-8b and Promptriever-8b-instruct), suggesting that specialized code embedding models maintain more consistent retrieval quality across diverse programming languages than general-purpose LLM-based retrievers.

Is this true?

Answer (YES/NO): YES